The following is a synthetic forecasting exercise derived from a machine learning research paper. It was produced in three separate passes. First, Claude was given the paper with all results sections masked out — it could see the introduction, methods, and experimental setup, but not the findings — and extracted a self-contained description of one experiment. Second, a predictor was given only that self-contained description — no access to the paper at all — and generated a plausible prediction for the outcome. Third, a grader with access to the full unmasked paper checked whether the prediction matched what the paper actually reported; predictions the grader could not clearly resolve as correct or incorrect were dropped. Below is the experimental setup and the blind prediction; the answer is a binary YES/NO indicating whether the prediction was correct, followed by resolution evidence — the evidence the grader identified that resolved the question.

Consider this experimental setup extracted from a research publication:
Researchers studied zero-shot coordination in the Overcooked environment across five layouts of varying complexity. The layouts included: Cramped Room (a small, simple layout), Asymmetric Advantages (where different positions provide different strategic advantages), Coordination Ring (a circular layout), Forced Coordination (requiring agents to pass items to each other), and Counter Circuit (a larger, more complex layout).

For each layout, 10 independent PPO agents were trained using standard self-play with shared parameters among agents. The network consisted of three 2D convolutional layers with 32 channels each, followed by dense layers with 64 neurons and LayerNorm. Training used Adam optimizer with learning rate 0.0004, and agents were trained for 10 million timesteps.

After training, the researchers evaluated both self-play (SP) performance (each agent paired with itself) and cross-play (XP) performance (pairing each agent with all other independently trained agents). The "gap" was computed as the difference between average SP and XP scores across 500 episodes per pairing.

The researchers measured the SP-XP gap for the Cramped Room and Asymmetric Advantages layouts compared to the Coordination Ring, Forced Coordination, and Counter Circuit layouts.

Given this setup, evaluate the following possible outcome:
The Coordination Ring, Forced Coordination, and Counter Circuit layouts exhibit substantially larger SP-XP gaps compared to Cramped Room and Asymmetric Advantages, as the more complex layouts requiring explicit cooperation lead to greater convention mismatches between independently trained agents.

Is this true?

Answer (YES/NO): NO